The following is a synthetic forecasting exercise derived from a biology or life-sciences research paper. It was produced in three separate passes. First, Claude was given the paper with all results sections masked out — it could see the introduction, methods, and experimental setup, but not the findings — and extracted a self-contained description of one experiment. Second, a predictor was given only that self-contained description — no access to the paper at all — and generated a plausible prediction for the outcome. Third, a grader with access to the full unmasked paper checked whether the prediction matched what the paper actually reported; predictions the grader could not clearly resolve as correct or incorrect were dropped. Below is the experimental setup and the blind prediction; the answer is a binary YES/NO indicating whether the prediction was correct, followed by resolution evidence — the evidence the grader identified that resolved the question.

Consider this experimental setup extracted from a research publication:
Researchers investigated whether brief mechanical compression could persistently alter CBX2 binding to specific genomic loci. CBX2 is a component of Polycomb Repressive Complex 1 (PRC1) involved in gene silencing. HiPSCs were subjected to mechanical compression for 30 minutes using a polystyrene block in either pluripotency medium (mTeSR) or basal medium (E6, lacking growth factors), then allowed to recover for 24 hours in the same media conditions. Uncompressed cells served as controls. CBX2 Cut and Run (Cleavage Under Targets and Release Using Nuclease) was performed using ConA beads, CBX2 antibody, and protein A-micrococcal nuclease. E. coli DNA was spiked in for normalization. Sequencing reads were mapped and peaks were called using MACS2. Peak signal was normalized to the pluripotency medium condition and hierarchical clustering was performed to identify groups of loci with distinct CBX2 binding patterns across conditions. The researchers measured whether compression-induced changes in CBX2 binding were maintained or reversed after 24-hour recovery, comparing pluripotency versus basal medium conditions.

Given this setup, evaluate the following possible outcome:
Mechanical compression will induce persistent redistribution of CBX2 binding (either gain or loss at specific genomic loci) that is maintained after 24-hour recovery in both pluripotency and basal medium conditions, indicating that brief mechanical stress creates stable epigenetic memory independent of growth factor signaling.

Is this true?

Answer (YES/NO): NO